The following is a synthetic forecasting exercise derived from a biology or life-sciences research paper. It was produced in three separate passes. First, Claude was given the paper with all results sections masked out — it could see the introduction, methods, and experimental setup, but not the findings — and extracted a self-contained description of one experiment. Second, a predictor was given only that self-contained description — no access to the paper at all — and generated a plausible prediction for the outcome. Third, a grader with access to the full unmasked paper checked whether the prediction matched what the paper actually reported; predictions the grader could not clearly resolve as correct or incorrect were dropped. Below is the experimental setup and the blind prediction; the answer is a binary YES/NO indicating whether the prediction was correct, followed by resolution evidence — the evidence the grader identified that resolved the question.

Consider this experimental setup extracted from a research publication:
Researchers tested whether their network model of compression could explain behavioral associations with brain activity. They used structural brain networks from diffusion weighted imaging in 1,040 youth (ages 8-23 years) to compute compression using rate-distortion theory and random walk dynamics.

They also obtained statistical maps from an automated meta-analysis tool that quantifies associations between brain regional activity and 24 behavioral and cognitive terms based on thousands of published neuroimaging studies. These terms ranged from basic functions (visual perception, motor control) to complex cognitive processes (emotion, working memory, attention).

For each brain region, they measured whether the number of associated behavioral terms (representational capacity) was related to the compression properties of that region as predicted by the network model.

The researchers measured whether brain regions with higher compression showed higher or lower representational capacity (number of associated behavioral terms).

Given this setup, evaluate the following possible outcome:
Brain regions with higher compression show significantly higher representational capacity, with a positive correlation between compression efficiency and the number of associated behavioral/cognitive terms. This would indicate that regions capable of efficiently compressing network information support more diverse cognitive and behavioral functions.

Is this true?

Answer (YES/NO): NO